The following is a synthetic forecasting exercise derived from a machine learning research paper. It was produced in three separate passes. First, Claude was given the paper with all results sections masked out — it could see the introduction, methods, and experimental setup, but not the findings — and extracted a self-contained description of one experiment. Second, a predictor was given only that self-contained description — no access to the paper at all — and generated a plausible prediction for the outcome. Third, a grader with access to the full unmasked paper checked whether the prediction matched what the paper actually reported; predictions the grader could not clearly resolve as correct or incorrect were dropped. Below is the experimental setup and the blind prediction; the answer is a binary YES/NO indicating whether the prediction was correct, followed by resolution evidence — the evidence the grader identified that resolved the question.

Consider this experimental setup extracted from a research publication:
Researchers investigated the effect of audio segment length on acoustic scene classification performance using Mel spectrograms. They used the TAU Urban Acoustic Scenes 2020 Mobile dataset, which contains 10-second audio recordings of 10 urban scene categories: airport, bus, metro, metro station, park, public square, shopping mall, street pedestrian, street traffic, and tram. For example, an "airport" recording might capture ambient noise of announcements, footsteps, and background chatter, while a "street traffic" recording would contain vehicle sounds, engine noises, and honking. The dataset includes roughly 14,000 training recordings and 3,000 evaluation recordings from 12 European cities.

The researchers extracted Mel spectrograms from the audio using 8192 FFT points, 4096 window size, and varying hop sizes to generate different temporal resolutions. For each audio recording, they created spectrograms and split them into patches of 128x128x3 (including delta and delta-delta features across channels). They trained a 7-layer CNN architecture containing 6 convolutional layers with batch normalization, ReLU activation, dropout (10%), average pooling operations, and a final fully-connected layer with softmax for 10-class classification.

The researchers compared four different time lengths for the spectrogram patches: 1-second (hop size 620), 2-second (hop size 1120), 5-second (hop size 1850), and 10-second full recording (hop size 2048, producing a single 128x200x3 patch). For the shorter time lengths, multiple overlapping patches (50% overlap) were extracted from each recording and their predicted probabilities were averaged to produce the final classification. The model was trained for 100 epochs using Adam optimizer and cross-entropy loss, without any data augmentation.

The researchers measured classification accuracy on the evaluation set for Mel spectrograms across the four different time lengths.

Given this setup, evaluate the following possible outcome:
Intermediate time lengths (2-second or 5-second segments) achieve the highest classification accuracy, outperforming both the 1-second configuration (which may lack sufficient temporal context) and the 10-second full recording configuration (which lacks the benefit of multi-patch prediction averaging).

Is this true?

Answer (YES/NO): NO